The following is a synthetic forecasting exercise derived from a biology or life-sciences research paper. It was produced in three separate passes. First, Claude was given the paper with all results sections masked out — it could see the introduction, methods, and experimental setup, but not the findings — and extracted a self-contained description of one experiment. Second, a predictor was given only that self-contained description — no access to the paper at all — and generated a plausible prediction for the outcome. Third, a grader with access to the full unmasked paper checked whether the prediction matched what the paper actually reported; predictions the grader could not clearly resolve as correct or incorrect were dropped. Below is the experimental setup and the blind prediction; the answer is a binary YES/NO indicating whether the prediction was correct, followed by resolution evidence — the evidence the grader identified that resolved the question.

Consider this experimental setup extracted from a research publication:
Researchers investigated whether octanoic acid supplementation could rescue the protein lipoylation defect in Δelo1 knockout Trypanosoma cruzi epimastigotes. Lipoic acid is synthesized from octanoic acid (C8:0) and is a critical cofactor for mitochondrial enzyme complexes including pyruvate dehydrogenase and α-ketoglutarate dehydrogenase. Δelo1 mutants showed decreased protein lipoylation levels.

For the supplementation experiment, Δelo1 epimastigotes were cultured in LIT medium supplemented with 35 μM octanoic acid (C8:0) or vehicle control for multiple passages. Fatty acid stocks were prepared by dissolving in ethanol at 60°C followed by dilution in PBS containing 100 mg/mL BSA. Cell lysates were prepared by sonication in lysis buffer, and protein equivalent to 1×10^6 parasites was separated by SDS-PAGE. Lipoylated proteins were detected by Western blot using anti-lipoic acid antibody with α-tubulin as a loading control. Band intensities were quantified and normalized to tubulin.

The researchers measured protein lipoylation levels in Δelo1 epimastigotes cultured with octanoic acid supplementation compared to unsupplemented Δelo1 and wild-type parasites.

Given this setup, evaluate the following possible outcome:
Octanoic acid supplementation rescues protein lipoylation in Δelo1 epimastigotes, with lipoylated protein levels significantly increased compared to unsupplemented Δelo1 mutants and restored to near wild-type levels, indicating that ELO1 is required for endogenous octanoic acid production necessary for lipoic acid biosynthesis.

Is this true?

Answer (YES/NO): NO